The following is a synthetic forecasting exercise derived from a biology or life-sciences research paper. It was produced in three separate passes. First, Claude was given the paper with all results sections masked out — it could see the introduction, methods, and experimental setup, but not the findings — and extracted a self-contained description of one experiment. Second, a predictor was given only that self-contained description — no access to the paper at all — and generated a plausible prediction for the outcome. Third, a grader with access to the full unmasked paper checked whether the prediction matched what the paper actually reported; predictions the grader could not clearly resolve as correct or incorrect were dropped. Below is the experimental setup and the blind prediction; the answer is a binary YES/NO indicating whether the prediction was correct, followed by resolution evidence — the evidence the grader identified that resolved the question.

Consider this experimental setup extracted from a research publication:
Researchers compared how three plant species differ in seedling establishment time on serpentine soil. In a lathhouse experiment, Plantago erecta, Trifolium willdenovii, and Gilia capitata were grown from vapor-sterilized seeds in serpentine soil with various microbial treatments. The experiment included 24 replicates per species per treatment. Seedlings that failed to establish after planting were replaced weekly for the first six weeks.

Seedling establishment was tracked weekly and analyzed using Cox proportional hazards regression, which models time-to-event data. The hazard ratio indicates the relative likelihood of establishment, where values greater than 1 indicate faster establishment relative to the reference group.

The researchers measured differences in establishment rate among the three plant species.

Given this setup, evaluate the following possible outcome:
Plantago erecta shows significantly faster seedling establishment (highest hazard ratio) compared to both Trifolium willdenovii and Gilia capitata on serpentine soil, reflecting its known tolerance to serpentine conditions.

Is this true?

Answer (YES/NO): NO